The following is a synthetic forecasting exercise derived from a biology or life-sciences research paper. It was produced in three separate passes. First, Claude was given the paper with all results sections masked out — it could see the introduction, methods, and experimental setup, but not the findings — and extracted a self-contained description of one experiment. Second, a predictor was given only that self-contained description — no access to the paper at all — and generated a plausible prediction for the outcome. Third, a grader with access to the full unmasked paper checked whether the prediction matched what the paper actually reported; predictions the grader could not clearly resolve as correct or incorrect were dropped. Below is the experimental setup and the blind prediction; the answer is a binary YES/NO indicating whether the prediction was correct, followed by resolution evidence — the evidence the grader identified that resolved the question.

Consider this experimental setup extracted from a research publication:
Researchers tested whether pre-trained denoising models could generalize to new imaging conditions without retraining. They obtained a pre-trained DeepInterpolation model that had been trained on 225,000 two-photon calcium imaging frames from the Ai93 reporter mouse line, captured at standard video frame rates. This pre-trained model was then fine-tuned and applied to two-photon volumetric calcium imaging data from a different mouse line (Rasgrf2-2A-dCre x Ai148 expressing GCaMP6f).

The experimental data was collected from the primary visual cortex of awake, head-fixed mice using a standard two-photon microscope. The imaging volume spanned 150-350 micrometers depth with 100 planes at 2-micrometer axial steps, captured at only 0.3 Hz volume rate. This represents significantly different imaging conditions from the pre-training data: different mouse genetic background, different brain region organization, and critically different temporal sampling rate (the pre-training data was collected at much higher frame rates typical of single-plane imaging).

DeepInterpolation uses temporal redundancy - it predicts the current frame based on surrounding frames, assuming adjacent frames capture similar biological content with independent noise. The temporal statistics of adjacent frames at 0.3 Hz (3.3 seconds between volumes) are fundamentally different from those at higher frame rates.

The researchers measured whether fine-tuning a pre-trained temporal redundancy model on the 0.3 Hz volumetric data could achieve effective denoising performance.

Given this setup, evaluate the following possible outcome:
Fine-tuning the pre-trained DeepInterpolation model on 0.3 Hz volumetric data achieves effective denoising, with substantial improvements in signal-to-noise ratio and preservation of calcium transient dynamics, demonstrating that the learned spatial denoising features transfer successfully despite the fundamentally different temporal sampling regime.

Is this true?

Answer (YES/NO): NO